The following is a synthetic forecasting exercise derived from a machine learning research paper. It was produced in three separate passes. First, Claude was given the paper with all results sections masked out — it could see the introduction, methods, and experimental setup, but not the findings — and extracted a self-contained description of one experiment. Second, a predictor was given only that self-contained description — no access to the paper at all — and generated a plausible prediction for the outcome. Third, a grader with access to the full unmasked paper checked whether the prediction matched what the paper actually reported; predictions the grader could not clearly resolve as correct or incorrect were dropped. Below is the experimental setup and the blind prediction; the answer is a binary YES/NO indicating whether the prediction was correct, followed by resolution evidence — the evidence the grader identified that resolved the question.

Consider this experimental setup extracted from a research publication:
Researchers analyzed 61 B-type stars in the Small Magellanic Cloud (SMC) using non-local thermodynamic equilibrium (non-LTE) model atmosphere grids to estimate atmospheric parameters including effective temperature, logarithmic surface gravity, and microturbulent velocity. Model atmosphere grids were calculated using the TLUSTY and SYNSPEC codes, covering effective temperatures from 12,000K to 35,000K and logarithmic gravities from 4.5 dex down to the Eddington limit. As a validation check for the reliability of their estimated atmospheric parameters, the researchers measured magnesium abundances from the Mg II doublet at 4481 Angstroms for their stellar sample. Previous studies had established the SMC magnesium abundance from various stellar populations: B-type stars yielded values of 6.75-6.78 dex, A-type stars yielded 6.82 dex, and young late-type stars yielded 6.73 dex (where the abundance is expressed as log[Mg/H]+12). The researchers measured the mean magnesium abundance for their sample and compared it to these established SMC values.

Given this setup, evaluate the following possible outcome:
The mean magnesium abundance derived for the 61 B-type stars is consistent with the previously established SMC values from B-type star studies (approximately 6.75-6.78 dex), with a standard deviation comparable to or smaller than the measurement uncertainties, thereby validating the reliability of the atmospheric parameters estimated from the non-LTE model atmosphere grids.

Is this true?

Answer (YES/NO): YES